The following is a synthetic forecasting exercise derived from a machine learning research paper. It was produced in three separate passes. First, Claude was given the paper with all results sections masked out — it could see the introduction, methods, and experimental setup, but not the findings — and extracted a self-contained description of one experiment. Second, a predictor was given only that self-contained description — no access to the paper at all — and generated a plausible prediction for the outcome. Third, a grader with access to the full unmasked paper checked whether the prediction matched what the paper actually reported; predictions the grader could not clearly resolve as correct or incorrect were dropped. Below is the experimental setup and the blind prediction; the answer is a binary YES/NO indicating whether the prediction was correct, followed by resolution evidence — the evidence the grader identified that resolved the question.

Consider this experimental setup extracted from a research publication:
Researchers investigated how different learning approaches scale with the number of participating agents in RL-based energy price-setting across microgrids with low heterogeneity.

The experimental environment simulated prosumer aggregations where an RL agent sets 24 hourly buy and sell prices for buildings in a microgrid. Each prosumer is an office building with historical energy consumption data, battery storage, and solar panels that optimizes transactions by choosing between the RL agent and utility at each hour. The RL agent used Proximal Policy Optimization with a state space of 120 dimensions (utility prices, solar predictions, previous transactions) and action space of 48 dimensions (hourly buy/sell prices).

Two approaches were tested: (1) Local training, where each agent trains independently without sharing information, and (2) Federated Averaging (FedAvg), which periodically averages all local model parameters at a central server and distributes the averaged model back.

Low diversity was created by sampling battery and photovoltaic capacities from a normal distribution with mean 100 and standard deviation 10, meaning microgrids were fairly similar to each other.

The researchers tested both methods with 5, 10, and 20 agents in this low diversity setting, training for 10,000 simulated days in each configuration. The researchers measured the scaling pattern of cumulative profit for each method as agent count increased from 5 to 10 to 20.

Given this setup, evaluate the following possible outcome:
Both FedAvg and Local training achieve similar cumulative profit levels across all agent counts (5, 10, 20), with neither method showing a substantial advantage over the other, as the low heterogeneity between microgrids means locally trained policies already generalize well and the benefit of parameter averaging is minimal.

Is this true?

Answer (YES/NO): NO